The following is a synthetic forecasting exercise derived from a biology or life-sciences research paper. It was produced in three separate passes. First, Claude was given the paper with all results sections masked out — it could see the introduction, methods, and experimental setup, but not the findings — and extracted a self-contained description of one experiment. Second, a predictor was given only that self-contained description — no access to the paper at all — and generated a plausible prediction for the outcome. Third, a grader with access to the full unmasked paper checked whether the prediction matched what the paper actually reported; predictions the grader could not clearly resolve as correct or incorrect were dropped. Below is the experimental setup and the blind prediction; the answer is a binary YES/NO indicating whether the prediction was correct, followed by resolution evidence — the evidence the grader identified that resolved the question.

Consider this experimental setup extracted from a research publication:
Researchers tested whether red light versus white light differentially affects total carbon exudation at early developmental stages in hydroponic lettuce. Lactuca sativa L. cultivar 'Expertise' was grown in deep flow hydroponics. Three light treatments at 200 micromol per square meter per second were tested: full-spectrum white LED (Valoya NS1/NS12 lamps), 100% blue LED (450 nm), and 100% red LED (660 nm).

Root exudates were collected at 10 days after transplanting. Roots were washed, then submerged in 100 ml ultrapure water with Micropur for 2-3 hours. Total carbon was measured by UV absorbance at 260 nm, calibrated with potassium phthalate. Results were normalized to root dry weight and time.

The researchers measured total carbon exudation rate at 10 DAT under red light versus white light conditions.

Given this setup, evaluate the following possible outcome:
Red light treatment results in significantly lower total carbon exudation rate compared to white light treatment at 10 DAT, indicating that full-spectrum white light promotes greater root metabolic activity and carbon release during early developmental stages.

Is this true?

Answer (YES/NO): NO